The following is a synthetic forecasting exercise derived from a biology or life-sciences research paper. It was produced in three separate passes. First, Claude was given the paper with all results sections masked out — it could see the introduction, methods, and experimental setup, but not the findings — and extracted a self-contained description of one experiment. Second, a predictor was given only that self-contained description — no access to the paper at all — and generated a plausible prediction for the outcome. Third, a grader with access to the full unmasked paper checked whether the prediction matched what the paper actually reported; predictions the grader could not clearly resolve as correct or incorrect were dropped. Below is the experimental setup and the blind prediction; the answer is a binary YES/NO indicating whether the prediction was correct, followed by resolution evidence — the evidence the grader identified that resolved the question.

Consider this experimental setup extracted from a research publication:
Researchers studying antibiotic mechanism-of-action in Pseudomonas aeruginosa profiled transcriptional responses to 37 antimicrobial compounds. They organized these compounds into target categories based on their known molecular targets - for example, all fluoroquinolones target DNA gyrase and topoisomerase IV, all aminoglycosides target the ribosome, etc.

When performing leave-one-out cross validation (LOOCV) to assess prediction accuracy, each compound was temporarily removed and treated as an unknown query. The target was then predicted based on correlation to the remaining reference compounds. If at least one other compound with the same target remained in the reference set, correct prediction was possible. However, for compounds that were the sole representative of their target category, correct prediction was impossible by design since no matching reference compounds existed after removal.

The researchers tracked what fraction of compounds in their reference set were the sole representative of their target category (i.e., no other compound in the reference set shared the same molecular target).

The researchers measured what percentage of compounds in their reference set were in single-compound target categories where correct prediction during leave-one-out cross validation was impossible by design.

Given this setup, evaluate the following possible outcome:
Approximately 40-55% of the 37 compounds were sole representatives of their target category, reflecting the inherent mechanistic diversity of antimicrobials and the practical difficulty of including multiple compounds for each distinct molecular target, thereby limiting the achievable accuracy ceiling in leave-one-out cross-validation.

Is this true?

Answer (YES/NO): NO